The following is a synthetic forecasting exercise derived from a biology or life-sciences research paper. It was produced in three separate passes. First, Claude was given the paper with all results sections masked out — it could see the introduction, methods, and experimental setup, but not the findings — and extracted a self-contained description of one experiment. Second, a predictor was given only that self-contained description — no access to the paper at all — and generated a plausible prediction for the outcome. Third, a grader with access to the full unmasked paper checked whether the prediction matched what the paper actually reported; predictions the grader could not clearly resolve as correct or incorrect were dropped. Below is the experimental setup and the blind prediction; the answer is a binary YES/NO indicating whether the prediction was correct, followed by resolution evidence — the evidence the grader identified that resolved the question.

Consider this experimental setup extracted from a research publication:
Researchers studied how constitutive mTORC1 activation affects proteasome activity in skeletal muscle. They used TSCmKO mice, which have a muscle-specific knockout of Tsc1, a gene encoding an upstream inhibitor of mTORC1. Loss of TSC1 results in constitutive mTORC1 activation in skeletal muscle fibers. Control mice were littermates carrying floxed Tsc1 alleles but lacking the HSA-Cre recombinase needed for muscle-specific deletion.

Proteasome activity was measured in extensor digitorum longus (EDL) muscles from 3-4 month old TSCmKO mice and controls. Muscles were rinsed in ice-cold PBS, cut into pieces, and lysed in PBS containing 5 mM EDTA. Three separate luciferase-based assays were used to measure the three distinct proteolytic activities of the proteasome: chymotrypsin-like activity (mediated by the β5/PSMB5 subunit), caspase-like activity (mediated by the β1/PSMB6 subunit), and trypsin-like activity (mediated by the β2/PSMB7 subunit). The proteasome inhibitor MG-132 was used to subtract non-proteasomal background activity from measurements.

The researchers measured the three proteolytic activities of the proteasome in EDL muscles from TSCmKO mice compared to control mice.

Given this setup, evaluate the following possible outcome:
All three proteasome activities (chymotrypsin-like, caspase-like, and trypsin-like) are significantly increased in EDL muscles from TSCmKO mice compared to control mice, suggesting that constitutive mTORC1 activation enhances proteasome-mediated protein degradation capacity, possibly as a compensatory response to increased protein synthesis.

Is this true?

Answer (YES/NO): YES